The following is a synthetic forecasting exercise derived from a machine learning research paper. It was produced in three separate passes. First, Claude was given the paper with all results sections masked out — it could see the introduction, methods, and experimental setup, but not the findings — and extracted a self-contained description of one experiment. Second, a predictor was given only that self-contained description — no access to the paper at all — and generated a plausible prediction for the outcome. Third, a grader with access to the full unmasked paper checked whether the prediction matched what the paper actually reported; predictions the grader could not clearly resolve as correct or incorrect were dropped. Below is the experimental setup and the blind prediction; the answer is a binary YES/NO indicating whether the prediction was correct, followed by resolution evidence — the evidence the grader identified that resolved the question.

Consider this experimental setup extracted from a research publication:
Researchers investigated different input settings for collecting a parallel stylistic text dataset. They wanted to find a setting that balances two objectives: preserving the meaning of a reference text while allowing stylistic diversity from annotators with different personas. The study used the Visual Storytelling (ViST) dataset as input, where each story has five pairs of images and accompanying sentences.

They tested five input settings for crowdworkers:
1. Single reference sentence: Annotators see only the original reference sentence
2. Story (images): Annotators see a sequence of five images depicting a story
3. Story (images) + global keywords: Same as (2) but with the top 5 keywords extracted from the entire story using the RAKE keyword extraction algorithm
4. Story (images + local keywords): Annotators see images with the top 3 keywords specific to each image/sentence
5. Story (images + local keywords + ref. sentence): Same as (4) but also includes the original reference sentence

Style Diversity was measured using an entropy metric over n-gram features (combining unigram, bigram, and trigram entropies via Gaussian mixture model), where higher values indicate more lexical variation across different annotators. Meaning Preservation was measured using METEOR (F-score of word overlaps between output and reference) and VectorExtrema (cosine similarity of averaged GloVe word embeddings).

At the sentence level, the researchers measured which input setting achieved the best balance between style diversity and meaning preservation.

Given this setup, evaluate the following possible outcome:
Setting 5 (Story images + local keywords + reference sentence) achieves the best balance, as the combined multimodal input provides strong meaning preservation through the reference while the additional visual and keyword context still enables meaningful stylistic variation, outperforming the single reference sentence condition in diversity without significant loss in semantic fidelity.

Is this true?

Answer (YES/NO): NO